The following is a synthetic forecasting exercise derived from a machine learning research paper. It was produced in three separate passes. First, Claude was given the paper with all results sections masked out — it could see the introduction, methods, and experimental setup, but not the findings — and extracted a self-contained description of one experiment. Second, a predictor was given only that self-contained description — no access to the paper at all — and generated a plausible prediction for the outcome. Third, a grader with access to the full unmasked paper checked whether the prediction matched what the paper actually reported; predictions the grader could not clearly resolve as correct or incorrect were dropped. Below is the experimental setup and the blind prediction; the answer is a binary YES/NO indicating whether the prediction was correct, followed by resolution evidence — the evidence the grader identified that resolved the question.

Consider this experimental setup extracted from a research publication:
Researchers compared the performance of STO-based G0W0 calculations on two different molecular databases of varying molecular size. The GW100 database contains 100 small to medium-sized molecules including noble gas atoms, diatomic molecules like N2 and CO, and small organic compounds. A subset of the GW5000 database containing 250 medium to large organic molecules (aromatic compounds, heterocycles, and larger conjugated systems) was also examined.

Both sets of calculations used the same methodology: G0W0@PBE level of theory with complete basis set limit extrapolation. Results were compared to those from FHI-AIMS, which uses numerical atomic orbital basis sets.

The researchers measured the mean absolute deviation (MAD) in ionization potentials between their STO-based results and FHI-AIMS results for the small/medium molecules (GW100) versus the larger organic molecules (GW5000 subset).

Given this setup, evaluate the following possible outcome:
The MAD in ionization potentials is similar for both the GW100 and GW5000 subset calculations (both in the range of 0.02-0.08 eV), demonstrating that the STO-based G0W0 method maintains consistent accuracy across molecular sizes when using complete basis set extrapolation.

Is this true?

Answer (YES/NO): NO